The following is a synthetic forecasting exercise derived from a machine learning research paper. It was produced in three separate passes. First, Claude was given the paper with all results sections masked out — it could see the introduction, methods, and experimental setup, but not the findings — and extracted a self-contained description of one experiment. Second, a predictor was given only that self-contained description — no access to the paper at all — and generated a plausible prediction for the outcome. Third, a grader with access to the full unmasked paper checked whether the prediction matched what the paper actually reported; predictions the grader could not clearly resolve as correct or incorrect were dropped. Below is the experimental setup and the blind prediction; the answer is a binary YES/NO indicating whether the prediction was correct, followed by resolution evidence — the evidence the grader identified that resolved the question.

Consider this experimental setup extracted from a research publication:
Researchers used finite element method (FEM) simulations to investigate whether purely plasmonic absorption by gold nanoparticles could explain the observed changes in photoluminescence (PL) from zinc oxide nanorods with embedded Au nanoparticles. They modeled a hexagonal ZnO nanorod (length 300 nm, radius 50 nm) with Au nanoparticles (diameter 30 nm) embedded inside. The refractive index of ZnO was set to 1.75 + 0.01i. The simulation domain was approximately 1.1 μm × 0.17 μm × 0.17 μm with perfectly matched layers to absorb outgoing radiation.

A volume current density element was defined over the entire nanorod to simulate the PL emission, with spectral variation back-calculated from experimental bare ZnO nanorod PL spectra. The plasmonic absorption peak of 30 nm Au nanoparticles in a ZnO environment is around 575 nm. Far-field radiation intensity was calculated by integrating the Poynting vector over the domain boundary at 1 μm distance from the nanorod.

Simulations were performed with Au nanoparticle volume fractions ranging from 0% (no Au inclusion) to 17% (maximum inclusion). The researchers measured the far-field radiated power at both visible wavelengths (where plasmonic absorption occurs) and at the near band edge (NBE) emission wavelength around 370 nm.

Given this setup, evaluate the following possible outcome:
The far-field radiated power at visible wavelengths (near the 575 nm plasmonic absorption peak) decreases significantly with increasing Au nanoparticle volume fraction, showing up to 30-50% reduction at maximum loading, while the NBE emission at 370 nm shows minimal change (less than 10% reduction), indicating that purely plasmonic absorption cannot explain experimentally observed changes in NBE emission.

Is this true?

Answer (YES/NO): NO